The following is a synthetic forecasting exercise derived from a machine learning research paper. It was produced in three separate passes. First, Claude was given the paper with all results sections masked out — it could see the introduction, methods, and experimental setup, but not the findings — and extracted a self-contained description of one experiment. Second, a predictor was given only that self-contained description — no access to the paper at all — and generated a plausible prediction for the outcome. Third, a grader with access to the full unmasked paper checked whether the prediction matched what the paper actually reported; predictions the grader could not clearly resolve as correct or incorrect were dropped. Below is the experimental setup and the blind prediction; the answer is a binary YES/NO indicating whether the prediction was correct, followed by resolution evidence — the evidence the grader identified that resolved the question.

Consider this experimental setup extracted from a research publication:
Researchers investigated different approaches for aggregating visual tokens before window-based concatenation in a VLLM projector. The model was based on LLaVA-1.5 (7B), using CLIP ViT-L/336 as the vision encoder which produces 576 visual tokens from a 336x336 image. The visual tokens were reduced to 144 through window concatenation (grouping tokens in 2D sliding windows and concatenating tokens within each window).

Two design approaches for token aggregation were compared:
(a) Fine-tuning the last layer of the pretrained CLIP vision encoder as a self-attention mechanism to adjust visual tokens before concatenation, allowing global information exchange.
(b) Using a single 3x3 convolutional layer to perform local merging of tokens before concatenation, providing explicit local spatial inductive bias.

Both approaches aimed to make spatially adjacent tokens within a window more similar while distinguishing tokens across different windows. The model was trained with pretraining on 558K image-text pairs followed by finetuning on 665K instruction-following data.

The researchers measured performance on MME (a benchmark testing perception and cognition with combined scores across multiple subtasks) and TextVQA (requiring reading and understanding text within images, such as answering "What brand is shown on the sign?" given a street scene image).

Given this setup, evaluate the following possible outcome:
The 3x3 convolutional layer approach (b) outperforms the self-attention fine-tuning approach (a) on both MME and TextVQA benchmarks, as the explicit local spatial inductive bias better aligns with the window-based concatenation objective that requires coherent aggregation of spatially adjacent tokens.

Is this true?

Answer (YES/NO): NO